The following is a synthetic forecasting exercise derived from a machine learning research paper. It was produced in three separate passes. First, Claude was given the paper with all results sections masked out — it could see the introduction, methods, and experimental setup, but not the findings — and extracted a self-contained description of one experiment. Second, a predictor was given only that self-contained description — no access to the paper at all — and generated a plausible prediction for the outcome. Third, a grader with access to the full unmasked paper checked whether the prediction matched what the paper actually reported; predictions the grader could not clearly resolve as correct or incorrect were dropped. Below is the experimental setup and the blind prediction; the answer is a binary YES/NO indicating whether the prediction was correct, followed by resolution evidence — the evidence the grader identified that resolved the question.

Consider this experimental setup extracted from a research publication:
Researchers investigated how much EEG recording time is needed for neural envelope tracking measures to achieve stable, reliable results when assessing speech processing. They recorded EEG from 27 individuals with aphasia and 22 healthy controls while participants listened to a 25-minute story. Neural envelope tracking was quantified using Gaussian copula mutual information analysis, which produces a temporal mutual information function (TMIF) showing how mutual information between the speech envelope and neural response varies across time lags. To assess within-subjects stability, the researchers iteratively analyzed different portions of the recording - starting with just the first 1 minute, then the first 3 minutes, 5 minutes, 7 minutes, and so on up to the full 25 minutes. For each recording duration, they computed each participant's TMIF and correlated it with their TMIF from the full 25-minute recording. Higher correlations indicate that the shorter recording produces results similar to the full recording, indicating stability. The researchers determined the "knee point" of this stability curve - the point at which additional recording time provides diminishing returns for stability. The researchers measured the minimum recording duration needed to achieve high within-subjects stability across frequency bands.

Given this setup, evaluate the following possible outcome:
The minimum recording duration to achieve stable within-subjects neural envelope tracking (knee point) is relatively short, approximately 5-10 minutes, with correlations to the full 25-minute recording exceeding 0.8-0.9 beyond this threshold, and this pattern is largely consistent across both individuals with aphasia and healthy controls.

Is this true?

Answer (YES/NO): NO